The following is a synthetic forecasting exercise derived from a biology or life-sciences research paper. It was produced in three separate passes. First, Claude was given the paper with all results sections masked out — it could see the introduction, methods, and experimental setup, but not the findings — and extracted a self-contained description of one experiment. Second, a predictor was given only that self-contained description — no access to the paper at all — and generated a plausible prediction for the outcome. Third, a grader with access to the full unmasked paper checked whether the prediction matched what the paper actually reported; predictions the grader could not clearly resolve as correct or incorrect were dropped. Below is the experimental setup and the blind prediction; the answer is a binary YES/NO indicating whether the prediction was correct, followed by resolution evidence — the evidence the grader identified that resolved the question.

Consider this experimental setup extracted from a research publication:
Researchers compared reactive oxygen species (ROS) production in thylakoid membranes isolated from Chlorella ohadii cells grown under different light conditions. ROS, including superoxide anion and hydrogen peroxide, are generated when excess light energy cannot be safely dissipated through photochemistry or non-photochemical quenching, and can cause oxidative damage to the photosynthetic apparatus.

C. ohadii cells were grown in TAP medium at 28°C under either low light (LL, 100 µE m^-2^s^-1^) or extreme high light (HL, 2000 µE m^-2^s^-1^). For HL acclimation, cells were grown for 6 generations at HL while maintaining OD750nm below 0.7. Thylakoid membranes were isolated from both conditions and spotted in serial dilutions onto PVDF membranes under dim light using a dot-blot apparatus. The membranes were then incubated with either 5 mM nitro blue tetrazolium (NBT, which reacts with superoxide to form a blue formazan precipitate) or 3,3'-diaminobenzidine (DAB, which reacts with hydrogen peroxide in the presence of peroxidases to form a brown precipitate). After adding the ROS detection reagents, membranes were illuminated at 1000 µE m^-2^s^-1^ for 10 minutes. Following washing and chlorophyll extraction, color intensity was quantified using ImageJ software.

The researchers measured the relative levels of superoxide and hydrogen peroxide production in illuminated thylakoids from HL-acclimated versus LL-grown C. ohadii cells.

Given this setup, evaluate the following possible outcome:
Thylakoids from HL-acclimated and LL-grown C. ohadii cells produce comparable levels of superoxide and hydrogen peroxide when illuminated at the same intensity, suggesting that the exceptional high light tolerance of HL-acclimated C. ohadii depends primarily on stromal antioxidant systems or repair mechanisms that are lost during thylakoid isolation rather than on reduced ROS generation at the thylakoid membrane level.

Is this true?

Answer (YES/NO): NO